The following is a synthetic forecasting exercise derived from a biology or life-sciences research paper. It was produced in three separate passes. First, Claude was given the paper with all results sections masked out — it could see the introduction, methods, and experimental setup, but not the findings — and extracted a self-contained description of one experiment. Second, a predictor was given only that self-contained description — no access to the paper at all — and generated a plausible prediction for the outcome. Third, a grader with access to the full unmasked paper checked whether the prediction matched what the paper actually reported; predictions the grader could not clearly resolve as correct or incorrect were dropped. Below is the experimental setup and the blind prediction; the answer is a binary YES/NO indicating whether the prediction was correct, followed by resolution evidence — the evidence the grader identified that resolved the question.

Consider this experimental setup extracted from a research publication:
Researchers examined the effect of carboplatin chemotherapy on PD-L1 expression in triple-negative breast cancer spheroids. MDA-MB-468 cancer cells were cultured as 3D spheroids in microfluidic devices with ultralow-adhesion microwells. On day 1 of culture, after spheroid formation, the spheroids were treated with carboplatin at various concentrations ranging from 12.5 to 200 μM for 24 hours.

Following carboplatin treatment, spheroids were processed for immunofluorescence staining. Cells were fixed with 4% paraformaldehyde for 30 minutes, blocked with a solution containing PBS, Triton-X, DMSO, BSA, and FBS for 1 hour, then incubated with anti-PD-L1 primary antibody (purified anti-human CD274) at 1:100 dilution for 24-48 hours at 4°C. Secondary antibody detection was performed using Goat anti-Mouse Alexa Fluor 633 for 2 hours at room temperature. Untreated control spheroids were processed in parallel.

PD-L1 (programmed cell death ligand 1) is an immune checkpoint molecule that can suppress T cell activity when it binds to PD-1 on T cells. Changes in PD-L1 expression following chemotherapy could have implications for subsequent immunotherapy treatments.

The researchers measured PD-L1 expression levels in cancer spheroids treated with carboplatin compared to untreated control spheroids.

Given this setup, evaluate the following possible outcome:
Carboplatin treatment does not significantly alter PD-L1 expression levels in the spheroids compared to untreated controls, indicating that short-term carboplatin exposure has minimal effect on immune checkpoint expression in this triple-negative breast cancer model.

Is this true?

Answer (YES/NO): NO